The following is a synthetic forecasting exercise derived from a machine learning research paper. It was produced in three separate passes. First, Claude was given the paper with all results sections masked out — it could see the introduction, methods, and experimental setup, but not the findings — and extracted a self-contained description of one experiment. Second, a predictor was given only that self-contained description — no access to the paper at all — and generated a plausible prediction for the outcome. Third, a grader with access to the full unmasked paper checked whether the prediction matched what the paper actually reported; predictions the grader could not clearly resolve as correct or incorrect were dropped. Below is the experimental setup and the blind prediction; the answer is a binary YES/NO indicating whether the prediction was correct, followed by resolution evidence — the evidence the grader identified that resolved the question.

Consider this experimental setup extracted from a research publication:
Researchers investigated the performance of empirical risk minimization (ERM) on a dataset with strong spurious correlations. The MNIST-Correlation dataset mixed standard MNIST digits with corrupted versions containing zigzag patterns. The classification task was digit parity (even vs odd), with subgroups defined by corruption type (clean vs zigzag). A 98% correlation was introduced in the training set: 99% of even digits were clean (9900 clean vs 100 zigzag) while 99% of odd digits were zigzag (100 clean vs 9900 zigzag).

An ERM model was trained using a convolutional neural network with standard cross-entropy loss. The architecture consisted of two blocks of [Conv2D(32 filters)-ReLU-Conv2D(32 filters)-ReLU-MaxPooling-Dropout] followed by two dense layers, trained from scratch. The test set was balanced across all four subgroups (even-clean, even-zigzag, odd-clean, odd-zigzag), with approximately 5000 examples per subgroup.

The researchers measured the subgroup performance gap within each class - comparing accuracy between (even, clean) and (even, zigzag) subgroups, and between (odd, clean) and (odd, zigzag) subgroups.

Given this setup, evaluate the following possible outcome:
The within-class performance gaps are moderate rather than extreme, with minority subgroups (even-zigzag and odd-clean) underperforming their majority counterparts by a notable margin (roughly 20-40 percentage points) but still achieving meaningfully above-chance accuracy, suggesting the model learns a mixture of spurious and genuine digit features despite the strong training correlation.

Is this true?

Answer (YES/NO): NO